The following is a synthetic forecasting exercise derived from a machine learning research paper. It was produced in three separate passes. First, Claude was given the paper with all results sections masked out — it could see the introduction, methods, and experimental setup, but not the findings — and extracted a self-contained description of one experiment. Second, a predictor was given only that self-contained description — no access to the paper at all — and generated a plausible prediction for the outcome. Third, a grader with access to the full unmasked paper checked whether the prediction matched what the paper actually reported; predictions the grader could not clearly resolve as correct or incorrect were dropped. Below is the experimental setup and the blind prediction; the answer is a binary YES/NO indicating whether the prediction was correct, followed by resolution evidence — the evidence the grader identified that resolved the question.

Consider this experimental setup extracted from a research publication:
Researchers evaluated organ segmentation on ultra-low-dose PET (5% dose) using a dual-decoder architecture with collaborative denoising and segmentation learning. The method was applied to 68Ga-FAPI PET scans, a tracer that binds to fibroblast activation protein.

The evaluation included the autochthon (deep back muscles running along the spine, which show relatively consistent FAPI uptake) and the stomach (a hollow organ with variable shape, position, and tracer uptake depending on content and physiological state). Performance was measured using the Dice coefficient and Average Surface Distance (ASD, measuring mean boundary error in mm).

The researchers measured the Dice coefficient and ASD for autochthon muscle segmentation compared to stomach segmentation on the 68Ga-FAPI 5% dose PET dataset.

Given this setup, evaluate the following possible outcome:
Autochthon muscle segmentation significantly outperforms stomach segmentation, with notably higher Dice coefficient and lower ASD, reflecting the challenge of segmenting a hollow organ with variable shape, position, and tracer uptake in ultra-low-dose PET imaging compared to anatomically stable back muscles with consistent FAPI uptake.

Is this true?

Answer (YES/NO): YES